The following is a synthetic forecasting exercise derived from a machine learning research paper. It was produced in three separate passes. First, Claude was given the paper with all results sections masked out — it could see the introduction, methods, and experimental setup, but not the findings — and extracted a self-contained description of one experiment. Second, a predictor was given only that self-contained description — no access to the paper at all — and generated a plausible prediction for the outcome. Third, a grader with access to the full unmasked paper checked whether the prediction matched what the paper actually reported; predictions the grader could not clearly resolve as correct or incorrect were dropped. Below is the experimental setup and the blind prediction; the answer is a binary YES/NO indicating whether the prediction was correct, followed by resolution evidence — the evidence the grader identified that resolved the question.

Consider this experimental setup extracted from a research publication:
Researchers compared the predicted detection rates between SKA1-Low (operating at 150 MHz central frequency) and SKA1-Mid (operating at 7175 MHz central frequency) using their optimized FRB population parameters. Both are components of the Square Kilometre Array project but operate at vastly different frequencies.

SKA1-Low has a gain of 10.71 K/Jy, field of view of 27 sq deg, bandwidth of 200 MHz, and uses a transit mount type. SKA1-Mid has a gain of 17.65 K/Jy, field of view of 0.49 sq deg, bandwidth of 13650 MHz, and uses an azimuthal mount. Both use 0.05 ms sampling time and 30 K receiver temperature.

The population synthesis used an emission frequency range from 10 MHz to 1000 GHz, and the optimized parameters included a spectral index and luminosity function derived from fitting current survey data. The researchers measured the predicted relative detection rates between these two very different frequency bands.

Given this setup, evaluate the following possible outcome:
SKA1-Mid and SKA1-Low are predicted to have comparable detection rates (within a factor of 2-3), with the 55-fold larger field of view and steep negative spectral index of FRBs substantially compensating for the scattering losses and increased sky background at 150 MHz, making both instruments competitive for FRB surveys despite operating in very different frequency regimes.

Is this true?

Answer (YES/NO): NO